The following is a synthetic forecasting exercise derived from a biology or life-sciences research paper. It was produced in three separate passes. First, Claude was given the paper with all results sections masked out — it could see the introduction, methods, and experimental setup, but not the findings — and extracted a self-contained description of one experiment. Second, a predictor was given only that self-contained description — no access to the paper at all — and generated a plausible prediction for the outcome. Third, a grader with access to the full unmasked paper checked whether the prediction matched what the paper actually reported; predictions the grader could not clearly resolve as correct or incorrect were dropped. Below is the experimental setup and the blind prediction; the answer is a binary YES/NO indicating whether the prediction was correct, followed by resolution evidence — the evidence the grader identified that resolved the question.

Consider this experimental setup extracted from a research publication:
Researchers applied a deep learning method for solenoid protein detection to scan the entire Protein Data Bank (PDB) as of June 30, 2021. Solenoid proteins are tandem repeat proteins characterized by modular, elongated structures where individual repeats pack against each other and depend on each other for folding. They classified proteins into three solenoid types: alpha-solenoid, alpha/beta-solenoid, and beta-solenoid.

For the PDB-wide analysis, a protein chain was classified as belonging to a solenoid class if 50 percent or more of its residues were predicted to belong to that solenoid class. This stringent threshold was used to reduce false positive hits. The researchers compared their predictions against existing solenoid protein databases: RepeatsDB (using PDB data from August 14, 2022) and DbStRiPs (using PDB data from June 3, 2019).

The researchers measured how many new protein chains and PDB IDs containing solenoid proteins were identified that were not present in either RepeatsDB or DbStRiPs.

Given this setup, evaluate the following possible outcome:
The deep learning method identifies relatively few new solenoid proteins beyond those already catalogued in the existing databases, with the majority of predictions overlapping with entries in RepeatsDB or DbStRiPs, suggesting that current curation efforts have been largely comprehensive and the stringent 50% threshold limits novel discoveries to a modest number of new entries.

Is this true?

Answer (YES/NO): NO